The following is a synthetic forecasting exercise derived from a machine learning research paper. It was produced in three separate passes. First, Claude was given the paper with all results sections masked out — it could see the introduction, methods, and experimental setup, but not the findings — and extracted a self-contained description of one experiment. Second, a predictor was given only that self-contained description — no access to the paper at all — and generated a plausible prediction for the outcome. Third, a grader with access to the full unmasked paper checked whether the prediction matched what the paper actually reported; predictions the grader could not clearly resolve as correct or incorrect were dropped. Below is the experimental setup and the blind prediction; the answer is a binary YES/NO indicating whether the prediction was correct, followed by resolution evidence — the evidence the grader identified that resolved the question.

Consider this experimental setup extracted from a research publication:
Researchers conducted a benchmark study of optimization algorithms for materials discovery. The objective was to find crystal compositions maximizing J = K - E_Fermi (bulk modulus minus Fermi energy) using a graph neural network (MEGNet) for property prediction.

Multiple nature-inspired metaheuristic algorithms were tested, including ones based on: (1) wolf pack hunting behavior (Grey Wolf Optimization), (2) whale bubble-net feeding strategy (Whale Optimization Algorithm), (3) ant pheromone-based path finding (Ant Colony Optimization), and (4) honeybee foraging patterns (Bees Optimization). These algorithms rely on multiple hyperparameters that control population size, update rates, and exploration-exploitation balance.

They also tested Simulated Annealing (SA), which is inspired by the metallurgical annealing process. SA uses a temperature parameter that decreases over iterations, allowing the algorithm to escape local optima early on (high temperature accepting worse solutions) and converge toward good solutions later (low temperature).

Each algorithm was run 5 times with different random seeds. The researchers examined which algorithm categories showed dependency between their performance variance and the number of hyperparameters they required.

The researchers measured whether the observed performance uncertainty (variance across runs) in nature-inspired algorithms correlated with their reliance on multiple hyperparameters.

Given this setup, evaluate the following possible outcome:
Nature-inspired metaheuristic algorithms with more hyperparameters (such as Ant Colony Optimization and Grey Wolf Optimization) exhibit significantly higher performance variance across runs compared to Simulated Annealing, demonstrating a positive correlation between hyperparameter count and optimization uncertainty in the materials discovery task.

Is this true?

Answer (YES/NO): NO